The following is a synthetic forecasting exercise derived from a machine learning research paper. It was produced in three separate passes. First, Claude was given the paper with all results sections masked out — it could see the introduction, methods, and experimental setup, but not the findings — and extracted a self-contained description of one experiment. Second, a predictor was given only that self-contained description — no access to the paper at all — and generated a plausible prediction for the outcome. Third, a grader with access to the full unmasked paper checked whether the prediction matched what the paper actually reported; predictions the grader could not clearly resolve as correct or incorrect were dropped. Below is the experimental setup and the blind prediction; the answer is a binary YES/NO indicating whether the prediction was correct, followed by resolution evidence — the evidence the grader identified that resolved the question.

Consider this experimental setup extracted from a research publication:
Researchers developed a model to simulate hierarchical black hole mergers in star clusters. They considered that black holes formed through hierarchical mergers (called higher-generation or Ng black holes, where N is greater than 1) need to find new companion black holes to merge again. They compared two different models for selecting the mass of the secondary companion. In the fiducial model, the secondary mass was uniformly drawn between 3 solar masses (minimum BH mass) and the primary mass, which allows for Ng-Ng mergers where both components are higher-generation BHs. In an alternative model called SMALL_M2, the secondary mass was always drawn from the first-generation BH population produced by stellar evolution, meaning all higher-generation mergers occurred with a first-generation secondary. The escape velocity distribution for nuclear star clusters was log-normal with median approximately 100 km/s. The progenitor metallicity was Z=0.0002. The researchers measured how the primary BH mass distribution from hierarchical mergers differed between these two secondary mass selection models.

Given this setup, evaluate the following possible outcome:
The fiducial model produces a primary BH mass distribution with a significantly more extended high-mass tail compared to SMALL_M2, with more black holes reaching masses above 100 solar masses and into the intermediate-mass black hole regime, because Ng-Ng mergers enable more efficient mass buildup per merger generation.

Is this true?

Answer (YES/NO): NO